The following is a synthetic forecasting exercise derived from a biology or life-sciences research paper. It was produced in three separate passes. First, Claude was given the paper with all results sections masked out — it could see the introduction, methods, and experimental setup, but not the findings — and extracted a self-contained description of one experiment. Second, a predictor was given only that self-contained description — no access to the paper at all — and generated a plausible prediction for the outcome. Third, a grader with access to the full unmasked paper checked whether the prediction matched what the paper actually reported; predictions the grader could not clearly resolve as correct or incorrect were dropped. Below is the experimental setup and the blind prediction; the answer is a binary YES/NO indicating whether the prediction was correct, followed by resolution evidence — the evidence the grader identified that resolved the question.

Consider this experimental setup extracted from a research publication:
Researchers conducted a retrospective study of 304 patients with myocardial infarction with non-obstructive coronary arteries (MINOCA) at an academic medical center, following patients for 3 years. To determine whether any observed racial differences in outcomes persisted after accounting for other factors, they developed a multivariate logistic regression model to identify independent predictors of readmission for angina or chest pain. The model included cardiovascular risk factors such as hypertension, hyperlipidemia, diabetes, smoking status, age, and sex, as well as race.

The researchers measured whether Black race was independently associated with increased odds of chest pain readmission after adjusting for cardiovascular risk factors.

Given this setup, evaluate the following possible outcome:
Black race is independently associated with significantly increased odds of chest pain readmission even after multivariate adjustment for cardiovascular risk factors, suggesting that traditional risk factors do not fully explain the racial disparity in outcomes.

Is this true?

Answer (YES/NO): YES